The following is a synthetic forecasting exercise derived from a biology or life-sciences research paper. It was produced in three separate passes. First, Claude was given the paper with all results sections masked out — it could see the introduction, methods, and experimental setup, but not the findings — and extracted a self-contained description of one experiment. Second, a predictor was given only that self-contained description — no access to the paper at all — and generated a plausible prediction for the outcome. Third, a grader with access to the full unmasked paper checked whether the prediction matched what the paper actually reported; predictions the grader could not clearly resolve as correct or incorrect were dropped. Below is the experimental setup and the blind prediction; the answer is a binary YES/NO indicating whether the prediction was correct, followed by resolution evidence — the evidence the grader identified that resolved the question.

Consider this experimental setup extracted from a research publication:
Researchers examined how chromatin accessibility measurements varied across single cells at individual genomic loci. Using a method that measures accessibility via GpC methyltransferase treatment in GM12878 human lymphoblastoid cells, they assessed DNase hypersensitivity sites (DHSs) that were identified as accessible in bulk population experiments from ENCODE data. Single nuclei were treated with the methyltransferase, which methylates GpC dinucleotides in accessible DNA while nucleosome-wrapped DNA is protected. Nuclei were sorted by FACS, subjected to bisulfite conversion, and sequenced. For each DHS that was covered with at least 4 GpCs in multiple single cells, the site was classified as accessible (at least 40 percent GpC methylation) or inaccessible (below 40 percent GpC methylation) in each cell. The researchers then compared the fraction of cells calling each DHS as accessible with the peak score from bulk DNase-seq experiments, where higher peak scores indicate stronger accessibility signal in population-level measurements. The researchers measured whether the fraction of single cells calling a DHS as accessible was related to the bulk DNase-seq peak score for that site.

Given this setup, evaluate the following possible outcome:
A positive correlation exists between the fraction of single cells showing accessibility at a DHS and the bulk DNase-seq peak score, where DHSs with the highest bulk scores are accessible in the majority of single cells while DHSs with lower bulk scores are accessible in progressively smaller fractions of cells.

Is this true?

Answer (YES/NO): YES